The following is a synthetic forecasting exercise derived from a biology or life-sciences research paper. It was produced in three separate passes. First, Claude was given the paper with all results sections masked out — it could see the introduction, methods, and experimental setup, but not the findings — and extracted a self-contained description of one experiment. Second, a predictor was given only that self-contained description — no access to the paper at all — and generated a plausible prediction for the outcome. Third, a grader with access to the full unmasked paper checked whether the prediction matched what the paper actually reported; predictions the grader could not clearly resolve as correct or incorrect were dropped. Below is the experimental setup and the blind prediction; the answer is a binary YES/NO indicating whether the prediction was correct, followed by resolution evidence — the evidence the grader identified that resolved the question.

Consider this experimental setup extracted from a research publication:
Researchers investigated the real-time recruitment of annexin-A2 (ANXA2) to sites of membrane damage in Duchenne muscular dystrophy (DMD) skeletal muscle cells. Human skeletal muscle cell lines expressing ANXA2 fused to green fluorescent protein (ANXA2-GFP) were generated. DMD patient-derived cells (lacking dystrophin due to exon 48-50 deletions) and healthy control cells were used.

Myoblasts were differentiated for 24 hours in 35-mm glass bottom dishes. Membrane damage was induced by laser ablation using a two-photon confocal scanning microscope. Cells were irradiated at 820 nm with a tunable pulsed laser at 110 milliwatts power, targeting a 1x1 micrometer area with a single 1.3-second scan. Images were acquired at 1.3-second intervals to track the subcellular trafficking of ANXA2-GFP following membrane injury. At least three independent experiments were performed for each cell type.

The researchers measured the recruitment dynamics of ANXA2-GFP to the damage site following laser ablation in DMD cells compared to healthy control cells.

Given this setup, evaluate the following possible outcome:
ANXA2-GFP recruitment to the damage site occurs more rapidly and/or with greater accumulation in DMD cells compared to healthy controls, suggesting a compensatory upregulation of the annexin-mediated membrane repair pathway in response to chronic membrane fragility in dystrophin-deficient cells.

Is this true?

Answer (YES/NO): NO